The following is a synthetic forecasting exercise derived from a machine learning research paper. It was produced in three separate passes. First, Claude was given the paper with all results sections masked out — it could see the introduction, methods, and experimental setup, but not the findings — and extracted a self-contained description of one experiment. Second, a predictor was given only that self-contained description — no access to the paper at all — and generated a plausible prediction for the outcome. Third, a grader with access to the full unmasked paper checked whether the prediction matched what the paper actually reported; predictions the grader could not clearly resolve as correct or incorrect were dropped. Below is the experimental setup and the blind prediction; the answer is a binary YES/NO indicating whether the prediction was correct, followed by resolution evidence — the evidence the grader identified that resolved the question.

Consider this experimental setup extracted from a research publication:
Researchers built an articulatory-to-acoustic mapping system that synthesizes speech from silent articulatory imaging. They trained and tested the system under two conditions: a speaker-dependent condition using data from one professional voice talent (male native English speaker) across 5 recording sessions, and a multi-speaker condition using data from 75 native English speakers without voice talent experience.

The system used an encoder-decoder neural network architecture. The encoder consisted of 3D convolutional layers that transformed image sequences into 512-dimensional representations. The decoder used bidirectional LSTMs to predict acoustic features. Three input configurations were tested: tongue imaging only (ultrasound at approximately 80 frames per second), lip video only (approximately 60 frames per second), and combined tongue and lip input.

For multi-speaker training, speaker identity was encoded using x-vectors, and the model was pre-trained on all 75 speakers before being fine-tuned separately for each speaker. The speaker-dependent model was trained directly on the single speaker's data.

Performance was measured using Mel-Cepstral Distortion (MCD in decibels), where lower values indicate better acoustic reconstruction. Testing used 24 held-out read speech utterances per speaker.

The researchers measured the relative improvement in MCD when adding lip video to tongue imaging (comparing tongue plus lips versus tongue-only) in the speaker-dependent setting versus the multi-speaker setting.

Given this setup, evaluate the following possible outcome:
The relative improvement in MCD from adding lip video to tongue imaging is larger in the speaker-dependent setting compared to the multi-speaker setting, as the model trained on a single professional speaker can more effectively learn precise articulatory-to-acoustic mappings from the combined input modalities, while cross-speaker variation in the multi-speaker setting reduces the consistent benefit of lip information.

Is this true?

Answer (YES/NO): YES